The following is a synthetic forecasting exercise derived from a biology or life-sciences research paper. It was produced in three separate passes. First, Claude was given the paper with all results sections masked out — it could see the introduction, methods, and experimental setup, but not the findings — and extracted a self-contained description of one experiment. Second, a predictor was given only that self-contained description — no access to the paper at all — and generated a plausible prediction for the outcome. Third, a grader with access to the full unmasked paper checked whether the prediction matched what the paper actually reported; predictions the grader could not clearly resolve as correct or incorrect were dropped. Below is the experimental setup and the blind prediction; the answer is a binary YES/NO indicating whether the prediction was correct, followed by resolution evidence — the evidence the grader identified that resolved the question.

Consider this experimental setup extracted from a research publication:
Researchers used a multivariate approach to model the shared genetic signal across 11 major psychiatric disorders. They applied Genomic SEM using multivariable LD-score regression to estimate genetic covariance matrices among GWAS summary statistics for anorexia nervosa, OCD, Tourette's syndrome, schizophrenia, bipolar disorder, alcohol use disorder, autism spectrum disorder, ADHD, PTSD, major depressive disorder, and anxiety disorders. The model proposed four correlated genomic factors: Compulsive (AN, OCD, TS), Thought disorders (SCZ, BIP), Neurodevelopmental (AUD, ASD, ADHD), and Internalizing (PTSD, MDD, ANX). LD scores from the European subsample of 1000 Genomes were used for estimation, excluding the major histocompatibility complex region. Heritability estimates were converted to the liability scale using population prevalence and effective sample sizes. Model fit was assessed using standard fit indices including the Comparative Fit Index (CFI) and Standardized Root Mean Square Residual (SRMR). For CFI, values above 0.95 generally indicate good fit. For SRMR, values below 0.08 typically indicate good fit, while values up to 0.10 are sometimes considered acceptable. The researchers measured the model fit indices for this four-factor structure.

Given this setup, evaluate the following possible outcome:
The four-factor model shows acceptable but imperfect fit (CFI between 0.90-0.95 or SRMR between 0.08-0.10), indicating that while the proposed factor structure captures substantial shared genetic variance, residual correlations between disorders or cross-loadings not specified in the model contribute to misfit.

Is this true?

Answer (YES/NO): NO